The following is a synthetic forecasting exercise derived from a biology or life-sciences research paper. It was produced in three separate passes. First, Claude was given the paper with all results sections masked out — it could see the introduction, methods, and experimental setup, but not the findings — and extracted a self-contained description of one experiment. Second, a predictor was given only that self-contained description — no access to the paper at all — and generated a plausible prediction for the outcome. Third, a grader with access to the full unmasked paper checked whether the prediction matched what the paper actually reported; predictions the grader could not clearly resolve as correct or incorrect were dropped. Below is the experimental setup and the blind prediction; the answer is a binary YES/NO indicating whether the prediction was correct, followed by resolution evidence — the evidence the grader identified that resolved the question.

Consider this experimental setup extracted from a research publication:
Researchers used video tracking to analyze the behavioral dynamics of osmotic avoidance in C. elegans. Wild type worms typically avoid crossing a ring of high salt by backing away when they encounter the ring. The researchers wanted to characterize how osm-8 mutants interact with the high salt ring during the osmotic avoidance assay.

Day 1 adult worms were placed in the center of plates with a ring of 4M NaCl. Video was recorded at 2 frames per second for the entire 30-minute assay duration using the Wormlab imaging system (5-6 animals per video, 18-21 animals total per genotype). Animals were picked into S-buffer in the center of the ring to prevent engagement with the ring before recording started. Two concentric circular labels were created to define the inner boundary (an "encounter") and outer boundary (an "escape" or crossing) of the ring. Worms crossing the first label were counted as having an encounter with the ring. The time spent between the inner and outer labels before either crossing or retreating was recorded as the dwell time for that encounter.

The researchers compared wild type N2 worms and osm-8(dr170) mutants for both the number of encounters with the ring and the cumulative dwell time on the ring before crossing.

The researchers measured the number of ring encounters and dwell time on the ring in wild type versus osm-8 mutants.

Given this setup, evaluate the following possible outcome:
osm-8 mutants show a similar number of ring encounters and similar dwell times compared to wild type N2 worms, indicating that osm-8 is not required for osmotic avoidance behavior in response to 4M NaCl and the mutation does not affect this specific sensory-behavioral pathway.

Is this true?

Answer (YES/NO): NO